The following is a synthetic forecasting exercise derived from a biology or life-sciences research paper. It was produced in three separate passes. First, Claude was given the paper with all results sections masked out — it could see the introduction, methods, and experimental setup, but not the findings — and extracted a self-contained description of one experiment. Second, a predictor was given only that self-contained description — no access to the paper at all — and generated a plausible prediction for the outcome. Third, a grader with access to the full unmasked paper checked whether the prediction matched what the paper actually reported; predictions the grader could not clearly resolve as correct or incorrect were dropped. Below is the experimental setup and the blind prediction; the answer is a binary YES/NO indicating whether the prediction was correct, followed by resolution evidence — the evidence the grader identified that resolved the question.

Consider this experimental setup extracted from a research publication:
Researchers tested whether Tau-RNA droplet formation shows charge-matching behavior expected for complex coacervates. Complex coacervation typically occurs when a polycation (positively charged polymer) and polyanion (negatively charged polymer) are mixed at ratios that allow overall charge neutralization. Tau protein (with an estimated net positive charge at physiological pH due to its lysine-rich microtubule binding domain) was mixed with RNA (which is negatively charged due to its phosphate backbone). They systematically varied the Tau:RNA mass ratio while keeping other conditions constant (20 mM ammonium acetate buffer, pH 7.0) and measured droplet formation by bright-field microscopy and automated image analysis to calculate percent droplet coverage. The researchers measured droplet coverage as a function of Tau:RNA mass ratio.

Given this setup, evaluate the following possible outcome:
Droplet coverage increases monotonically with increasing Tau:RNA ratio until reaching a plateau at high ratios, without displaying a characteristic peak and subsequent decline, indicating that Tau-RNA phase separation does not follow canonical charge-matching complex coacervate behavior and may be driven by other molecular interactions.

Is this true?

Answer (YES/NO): NO